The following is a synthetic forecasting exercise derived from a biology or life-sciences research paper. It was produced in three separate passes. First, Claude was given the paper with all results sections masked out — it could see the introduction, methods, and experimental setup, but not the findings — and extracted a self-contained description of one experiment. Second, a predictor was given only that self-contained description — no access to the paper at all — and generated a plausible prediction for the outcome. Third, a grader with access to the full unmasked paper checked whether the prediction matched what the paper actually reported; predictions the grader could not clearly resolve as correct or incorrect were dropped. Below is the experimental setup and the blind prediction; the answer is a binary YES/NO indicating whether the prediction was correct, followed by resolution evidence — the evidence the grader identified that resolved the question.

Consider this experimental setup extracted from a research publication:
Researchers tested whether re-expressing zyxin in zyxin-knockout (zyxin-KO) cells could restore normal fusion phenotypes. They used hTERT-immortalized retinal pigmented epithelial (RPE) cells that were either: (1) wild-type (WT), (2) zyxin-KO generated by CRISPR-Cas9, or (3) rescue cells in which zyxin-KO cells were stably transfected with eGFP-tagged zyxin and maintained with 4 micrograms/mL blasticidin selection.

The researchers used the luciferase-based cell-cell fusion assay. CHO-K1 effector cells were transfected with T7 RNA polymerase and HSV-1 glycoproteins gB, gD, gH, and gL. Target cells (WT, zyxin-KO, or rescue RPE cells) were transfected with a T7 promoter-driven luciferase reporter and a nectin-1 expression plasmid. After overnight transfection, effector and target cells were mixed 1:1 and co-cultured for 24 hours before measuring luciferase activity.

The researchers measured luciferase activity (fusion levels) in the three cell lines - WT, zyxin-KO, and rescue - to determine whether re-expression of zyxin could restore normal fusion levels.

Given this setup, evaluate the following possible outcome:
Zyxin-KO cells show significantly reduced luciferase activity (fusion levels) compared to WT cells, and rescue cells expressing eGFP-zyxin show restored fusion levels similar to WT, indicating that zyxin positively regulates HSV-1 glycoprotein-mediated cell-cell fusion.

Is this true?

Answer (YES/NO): NO